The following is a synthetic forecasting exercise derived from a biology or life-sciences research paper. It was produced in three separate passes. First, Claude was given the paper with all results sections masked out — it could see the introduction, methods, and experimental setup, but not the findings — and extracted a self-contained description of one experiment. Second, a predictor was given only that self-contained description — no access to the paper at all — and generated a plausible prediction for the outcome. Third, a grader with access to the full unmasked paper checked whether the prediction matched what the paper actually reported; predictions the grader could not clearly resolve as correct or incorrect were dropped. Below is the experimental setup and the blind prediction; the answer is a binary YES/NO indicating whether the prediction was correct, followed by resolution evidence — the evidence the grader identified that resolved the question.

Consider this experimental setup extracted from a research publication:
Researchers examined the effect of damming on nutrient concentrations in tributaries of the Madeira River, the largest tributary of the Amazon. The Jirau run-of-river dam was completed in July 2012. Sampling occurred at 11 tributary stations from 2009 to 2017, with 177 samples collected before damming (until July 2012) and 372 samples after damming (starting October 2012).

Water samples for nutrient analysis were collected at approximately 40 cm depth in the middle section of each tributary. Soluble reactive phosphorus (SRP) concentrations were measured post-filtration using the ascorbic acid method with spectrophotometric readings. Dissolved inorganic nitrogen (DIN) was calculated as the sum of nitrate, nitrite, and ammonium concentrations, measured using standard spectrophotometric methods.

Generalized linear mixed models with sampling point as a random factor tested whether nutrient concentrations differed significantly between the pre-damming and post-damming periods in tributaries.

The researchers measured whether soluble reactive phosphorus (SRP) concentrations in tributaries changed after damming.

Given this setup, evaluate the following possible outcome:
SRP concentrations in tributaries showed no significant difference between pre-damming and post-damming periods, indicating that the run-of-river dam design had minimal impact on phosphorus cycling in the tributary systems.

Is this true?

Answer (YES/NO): YES